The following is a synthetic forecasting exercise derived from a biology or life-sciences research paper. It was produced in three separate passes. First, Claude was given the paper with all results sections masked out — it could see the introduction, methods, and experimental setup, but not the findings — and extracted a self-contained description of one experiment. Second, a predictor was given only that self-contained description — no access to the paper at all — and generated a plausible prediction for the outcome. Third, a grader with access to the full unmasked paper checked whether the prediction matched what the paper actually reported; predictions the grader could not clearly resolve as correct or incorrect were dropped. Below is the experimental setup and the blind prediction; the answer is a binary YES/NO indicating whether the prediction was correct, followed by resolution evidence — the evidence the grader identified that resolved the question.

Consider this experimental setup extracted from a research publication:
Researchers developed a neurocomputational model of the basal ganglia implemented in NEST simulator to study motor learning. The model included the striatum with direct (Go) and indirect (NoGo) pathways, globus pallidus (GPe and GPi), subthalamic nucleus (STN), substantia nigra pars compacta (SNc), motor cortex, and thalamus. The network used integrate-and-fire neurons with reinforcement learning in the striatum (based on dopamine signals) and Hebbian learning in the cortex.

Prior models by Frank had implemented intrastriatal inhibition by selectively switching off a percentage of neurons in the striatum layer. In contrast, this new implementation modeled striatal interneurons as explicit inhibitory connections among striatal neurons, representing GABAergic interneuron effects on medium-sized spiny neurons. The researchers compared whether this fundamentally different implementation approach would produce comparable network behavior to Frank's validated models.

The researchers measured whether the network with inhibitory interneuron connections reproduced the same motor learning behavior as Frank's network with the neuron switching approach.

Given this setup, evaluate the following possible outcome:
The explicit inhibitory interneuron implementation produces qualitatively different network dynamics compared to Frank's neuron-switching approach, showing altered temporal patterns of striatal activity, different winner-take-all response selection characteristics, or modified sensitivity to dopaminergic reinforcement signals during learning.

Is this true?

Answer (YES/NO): NO